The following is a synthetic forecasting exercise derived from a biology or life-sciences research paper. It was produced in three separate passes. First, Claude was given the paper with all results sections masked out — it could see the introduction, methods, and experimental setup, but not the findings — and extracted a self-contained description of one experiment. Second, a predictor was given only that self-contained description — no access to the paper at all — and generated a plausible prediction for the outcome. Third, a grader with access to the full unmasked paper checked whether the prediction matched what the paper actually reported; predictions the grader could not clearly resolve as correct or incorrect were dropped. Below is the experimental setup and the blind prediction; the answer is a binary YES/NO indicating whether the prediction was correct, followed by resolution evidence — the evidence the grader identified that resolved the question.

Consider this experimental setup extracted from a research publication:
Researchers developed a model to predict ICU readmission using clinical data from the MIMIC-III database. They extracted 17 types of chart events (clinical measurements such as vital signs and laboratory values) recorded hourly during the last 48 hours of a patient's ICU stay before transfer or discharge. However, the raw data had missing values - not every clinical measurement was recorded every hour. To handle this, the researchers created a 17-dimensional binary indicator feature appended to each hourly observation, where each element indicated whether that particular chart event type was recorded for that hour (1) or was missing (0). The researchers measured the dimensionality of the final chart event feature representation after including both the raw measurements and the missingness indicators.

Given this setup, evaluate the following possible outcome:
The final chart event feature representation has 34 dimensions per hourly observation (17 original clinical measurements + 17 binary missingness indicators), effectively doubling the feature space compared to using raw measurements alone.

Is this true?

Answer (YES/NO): NO